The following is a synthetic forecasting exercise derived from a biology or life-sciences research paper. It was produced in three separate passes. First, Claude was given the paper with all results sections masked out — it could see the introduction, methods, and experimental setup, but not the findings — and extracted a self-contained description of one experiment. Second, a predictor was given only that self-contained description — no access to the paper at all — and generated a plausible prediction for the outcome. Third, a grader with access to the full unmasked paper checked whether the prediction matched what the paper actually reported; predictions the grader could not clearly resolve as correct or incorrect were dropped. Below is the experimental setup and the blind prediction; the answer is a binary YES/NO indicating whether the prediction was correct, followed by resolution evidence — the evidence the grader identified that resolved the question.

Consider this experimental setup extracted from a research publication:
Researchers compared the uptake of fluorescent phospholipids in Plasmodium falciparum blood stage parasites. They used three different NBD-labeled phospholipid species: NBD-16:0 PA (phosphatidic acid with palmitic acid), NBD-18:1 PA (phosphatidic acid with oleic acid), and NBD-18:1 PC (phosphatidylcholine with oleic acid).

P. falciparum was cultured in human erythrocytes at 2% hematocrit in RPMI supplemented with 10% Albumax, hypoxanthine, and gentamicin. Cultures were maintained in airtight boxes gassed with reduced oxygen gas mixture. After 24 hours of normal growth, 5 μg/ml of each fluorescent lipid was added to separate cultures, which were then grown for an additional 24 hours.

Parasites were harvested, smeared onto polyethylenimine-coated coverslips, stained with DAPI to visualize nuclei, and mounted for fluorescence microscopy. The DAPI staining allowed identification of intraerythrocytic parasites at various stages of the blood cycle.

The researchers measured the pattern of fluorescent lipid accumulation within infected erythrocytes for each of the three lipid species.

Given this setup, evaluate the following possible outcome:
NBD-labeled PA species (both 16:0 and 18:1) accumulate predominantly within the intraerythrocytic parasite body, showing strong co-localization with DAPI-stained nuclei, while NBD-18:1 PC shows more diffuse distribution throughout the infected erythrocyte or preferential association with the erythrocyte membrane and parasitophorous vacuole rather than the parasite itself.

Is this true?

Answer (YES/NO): NO